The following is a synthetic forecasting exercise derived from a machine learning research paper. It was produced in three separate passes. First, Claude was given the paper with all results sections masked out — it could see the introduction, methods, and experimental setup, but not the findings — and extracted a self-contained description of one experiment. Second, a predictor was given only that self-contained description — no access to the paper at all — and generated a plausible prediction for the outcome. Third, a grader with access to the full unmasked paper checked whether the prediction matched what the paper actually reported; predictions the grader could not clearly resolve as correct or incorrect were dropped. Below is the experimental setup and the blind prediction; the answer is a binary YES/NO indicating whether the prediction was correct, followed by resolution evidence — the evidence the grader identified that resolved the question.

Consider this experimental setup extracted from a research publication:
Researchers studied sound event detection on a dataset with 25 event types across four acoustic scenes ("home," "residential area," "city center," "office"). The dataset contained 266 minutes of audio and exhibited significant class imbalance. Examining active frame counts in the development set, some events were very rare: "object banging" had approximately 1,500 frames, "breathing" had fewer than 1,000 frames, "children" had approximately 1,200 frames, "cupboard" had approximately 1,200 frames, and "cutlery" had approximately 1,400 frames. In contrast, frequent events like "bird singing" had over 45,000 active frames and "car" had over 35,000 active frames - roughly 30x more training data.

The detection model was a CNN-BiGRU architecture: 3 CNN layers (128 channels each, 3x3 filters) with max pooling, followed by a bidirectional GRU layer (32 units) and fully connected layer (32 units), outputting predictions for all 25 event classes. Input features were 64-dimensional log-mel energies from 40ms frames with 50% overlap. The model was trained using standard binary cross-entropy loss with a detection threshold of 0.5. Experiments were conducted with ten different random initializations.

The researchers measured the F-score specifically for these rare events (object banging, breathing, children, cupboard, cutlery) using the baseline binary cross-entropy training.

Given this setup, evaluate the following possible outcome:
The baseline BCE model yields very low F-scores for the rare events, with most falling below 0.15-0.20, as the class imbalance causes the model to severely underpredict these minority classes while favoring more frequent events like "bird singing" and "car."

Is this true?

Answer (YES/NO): YES